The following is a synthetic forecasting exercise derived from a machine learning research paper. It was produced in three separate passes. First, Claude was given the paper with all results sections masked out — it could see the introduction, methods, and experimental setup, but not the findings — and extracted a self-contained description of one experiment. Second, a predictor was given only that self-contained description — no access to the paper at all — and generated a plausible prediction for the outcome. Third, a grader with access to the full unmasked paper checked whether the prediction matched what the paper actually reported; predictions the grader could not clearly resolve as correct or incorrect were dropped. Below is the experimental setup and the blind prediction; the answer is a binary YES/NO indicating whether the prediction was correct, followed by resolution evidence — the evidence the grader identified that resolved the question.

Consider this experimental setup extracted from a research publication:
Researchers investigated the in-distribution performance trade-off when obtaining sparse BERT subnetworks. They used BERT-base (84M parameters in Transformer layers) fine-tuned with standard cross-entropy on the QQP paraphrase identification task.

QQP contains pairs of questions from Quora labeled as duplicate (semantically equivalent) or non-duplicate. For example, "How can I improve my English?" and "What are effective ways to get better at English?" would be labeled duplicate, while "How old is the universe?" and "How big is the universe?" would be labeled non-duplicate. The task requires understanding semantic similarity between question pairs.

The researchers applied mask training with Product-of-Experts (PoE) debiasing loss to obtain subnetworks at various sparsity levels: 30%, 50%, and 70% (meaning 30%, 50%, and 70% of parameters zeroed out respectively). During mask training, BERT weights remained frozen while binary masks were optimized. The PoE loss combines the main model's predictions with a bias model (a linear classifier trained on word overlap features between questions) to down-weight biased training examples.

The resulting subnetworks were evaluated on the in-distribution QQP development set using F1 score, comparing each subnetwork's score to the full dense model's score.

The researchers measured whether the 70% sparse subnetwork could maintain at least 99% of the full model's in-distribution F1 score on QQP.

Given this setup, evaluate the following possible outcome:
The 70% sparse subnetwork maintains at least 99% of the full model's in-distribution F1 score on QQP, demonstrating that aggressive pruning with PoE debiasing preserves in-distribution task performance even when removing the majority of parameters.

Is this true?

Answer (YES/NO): NO